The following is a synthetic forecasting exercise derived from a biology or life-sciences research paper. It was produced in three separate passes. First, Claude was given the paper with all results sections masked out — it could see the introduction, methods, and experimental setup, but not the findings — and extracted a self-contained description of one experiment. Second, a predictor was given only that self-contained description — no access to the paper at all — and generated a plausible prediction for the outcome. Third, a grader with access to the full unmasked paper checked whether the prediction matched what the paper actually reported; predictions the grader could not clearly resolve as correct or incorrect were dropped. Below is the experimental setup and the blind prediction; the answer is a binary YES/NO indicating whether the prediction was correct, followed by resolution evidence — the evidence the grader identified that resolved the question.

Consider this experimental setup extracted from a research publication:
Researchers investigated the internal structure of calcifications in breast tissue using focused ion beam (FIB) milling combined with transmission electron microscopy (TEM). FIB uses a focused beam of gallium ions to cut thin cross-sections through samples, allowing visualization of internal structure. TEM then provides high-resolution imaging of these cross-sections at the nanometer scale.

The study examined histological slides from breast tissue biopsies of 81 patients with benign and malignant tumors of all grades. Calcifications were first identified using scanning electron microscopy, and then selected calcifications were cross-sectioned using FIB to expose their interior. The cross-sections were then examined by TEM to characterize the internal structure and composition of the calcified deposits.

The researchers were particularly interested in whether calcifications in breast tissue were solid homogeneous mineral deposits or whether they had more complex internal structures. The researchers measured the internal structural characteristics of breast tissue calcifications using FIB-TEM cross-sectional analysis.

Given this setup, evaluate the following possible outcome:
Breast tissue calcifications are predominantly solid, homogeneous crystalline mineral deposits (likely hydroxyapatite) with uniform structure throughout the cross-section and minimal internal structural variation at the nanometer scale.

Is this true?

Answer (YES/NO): NO